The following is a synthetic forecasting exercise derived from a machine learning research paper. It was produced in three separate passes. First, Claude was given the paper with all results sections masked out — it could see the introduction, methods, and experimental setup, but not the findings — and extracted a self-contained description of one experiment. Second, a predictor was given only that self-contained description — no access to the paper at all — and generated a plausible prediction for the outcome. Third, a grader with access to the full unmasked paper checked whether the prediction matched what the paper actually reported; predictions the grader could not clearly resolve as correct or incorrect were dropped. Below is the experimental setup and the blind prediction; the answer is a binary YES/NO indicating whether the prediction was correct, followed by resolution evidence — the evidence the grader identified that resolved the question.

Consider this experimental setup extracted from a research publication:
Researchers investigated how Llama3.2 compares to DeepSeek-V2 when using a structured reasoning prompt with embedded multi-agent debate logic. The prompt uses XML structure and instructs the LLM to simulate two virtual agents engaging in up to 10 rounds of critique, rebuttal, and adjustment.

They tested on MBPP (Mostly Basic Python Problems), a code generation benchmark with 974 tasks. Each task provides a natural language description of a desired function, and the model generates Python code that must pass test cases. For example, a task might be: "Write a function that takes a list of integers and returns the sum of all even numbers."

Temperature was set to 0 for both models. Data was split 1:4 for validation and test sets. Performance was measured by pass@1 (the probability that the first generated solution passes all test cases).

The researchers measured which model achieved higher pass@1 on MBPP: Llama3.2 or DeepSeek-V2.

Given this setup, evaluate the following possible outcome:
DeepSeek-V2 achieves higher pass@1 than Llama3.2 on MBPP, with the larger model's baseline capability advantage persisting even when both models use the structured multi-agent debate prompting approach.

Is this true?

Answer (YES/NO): YES